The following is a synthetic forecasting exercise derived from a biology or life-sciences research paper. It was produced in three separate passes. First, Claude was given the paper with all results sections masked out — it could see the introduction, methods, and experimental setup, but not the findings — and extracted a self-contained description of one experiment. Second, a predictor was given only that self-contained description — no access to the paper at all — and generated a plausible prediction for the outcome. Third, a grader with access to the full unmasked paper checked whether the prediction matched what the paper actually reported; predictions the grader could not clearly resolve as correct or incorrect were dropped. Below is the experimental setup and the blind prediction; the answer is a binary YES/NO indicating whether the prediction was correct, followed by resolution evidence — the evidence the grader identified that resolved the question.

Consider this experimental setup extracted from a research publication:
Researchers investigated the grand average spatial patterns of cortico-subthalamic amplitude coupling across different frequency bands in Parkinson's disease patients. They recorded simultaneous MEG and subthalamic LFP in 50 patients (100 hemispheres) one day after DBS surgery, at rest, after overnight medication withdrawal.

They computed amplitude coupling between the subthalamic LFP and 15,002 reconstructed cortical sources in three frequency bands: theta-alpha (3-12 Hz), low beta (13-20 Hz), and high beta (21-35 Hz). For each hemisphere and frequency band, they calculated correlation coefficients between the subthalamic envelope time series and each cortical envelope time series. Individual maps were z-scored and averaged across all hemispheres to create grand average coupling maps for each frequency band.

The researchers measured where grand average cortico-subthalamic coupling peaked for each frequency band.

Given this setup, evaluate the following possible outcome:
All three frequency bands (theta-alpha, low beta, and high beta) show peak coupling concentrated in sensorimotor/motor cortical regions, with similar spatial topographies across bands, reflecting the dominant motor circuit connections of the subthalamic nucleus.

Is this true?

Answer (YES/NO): NO